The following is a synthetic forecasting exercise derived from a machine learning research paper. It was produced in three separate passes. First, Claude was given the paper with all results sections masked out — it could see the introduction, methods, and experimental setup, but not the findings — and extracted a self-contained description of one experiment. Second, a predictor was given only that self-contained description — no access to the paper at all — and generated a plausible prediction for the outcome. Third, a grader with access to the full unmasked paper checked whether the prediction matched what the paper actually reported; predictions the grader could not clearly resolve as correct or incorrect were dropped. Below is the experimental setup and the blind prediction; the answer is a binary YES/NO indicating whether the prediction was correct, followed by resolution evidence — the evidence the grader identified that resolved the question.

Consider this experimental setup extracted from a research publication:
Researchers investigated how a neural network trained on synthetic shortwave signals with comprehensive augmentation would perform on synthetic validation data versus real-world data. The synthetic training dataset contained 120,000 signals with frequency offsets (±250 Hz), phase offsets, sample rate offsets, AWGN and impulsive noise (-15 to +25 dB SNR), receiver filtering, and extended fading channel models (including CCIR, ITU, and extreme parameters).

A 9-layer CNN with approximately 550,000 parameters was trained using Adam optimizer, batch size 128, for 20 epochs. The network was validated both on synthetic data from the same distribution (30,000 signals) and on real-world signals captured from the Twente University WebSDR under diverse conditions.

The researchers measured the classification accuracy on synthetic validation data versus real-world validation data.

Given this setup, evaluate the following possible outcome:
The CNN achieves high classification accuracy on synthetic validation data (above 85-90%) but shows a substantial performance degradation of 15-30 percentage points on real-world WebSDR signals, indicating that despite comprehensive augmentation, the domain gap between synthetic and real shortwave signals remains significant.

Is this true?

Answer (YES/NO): NO